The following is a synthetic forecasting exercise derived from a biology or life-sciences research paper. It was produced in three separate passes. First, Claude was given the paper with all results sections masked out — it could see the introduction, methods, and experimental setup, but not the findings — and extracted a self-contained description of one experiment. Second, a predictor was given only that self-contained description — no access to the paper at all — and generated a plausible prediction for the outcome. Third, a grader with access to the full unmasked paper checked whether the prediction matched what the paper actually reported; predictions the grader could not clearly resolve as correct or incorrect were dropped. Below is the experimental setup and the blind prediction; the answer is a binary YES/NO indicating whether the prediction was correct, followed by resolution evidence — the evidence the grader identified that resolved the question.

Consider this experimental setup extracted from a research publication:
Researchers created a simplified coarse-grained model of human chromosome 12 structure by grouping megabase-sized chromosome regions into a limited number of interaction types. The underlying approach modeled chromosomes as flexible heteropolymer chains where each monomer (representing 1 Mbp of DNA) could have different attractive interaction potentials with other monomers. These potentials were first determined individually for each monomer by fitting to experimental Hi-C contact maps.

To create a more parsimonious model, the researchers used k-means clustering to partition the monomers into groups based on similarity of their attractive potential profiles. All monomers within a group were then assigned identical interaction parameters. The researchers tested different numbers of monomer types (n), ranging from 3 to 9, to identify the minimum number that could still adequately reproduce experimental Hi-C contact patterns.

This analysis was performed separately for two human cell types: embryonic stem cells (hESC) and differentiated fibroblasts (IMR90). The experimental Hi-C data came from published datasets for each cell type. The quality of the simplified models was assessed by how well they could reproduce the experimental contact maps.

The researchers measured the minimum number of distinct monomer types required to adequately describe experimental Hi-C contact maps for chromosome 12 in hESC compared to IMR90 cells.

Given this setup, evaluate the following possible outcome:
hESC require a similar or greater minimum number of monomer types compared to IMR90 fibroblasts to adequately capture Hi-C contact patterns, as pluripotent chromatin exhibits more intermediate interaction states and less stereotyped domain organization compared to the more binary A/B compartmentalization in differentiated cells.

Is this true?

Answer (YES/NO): YES